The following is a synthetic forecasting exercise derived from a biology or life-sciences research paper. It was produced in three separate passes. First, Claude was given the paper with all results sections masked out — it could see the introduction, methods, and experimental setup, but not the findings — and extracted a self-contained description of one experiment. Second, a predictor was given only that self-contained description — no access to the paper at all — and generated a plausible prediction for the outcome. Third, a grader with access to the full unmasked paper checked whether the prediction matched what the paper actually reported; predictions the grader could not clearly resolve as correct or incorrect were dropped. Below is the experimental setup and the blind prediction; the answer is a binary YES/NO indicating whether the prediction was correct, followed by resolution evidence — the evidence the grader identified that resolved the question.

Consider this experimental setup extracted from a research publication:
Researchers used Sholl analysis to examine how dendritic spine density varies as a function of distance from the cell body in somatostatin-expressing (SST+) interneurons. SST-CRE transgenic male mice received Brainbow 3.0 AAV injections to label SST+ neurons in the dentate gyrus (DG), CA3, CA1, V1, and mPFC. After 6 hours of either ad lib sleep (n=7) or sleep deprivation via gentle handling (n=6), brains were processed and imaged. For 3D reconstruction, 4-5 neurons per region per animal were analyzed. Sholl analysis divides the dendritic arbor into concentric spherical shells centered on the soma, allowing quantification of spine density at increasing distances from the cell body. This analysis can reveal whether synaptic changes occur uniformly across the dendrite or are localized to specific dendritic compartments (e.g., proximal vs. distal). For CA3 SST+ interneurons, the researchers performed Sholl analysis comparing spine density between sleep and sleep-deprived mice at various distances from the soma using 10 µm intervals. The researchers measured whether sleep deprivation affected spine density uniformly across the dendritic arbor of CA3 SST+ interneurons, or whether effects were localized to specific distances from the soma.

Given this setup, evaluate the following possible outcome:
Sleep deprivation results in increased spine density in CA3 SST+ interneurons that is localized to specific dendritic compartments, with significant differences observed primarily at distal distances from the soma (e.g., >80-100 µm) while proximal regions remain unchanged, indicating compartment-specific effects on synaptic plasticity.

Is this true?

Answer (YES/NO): NO